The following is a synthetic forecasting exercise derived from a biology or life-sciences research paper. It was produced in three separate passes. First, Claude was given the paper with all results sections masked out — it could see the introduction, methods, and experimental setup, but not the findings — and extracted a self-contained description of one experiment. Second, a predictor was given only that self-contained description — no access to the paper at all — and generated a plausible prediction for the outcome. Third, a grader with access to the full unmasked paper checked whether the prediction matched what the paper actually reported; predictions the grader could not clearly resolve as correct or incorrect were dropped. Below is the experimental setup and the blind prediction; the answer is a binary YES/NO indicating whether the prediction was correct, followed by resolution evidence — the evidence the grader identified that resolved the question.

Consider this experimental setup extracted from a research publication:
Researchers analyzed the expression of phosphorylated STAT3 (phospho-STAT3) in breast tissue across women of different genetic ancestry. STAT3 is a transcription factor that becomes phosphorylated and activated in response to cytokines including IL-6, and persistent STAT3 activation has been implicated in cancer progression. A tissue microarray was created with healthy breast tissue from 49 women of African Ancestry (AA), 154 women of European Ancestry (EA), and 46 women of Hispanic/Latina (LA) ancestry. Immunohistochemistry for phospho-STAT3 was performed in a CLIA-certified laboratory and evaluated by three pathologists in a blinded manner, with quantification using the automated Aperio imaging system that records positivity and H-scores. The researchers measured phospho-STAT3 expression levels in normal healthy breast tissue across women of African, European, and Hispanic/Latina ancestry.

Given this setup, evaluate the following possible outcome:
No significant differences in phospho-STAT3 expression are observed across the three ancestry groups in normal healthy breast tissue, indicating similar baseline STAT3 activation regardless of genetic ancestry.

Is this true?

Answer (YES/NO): NO